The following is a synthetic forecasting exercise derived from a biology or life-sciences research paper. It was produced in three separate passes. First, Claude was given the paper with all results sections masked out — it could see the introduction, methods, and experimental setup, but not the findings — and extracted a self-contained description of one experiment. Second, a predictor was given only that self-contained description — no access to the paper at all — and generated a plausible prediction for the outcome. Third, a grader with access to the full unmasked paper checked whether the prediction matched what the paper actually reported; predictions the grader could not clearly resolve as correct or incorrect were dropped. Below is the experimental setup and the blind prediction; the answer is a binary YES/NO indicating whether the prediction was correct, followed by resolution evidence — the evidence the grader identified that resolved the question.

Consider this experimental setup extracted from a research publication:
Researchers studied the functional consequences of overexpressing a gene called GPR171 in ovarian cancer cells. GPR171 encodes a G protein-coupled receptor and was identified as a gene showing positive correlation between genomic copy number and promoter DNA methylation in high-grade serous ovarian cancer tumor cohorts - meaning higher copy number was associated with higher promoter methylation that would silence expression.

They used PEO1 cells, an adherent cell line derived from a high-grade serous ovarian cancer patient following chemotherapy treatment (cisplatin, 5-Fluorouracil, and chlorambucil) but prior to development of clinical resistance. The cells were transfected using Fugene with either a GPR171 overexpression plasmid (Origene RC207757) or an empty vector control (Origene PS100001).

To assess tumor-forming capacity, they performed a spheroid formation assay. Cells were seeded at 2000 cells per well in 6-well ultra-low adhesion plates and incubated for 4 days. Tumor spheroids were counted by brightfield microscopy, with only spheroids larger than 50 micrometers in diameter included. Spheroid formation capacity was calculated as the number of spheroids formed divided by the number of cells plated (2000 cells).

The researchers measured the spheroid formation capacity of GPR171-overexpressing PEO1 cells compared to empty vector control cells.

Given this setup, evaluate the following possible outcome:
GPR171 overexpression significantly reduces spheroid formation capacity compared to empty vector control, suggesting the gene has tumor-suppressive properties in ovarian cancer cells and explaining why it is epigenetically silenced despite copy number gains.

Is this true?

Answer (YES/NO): YES